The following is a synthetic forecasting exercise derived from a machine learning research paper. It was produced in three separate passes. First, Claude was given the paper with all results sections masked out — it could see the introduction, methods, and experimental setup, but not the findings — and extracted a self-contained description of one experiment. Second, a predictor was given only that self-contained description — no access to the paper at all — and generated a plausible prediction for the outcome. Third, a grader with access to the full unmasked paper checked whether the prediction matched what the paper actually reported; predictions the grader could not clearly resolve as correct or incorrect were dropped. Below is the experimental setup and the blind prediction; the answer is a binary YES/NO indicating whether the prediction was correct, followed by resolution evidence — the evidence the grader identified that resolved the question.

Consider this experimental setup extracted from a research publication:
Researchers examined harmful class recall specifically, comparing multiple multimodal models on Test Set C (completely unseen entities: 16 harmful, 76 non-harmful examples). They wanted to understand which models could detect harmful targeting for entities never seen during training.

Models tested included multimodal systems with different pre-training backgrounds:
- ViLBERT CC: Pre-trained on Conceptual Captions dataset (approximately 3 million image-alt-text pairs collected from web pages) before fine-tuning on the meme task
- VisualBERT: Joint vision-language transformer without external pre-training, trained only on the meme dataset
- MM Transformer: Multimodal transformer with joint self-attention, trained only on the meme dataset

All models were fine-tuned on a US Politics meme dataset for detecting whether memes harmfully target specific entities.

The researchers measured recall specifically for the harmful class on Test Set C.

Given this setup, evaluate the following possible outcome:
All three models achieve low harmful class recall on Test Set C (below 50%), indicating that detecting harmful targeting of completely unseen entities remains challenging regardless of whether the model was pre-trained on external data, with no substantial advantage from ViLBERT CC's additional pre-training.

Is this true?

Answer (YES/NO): NO